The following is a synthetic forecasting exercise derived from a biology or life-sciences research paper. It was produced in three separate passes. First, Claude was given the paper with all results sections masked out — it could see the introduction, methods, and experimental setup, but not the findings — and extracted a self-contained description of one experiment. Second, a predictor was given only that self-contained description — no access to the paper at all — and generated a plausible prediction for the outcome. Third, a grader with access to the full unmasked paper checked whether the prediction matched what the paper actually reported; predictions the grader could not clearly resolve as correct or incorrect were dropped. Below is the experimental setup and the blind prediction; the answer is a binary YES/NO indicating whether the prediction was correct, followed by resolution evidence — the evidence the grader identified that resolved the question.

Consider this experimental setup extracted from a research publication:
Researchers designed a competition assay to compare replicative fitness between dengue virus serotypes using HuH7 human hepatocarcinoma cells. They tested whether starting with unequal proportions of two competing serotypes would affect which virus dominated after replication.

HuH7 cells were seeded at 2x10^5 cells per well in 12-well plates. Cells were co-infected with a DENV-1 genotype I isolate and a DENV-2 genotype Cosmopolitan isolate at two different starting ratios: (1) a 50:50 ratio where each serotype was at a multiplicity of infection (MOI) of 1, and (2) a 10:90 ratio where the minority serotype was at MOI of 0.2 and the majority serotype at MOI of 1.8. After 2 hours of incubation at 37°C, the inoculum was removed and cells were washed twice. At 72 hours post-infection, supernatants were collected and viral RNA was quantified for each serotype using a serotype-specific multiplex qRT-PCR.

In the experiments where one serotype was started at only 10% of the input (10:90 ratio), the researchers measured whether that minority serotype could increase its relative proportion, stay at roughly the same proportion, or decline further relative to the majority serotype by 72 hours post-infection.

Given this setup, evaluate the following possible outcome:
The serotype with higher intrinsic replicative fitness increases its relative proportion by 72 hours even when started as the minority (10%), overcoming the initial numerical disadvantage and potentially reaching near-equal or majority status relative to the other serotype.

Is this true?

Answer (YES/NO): YES